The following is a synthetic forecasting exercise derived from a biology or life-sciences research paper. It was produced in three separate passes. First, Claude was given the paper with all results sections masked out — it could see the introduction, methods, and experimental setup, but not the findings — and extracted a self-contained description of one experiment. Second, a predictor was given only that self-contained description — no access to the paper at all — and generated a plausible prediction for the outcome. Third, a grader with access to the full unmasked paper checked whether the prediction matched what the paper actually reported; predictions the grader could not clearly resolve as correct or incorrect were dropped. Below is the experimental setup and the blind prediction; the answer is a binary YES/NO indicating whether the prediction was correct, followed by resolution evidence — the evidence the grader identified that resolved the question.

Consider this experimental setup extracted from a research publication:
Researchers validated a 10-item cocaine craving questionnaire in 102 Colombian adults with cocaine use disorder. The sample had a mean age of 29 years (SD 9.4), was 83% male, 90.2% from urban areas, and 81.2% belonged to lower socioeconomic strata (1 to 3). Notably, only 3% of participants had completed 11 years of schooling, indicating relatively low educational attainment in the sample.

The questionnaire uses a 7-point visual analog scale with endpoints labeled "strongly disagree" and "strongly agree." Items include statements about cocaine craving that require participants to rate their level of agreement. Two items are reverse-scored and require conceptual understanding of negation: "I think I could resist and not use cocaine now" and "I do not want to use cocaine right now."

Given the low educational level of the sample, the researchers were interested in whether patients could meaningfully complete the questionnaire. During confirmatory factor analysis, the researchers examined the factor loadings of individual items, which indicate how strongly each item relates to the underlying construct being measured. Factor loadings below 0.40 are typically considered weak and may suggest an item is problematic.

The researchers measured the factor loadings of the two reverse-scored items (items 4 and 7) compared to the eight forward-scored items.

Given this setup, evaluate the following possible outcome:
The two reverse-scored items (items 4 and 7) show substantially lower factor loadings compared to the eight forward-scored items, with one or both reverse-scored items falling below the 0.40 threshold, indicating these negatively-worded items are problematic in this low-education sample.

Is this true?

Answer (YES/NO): YES